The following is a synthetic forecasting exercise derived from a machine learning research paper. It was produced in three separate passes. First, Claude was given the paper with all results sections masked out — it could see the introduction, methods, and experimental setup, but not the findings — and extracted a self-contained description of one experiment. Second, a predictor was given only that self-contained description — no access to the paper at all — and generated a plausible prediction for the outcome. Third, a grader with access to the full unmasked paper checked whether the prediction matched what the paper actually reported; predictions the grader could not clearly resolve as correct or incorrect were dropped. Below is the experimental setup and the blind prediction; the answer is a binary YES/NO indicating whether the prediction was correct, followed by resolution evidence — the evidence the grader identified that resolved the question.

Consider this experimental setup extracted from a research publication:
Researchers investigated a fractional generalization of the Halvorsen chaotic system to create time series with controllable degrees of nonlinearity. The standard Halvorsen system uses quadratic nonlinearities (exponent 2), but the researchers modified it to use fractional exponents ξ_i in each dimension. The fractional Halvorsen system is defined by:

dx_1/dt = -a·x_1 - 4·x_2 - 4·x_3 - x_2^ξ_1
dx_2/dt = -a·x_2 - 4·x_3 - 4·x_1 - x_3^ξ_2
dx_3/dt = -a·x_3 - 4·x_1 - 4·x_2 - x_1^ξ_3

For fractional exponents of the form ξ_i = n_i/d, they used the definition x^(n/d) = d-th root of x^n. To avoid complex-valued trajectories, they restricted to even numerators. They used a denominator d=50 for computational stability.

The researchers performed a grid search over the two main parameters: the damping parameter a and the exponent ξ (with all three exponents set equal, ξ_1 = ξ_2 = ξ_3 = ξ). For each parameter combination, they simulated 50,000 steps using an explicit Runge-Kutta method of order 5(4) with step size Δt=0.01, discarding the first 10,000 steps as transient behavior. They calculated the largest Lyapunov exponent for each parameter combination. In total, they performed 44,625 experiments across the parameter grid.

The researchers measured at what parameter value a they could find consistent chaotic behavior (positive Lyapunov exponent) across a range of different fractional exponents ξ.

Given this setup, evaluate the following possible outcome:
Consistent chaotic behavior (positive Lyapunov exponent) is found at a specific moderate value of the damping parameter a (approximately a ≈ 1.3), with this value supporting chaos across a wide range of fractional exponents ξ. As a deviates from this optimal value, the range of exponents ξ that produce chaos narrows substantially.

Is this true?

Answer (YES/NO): NO